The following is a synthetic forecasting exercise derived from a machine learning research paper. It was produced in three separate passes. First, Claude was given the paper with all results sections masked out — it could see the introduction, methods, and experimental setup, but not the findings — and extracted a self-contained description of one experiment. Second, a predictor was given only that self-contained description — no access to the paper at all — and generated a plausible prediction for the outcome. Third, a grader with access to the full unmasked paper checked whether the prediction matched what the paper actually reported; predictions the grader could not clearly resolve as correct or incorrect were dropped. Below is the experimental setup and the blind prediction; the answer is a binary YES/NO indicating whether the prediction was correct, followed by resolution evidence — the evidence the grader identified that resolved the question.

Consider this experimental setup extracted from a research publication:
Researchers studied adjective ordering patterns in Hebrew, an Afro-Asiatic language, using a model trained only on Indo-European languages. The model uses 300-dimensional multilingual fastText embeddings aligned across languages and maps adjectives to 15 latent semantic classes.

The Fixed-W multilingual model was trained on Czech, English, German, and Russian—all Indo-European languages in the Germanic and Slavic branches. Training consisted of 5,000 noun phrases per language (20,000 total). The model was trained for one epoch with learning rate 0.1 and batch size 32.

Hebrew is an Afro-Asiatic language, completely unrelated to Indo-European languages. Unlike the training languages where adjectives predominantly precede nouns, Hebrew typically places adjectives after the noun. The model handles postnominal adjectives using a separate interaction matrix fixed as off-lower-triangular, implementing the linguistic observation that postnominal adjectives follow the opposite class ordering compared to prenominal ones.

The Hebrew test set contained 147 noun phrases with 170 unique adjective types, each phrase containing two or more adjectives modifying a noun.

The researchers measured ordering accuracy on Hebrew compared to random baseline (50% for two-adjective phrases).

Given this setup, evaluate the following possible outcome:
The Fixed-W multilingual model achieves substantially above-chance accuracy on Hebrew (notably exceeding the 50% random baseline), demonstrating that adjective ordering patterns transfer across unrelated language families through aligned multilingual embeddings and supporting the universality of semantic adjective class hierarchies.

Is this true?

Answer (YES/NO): YES